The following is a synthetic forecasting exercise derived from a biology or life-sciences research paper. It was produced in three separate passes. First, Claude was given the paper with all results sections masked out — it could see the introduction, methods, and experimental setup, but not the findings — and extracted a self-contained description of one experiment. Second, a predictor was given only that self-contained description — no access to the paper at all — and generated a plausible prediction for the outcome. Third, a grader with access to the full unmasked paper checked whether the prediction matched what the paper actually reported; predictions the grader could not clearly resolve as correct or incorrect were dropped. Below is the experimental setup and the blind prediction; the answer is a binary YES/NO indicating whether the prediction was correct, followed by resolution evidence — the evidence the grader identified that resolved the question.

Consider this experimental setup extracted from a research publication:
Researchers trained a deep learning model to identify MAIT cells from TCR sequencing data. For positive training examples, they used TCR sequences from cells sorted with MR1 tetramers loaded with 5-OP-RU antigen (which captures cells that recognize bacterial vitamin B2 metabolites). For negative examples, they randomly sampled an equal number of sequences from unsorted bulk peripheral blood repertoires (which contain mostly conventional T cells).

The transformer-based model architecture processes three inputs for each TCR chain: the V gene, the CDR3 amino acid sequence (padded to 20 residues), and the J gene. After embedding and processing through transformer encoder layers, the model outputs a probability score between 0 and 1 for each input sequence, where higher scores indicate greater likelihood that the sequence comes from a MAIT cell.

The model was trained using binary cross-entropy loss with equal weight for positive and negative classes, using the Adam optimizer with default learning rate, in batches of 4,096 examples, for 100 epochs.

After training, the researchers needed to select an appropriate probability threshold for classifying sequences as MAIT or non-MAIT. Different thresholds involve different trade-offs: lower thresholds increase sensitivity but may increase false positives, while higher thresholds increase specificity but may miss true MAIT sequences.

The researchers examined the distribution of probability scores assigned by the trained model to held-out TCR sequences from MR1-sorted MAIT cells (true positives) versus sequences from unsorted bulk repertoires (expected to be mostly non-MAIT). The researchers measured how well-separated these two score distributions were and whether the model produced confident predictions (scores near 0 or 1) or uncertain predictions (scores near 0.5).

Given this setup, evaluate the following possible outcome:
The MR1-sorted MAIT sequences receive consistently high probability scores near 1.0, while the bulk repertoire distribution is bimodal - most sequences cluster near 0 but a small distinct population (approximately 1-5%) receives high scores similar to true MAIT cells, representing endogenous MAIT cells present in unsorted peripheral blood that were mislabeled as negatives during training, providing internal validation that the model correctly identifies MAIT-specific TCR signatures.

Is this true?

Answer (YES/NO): NO